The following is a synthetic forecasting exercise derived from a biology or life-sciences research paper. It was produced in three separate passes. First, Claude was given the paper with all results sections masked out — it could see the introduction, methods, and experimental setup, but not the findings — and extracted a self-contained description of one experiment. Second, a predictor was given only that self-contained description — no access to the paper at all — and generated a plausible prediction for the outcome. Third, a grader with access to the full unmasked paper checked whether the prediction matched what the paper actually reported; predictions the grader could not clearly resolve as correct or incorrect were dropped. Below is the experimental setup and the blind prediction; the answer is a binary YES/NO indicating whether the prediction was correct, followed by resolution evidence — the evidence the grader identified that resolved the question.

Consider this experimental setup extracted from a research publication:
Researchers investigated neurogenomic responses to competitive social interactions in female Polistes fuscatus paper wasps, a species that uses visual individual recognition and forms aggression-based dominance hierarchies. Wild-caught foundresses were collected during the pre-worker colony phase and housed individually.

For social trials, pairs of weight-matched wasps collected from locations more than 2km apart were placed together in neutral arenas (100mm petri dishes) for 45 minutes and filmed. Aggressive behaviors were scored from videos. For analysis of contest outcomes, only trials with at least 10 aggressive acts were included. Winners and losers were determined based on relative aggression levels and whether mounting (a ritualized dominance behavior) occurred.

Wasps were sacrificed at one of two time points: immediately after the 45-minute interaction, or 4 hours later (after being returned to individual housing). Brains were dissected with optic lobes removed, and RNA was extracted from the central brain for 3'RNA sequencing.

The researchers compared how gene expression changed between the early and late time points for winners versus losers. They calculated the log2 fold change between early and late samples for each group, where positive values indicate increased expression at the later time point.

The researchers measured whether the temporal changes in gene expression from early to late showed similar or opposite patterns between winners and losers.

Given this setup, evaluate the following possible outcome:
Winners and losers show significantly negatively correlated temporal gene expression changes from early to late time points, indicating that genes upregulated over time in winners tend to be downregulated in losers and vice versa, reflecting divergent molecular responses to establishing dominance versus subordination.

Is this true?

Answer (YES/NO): YES